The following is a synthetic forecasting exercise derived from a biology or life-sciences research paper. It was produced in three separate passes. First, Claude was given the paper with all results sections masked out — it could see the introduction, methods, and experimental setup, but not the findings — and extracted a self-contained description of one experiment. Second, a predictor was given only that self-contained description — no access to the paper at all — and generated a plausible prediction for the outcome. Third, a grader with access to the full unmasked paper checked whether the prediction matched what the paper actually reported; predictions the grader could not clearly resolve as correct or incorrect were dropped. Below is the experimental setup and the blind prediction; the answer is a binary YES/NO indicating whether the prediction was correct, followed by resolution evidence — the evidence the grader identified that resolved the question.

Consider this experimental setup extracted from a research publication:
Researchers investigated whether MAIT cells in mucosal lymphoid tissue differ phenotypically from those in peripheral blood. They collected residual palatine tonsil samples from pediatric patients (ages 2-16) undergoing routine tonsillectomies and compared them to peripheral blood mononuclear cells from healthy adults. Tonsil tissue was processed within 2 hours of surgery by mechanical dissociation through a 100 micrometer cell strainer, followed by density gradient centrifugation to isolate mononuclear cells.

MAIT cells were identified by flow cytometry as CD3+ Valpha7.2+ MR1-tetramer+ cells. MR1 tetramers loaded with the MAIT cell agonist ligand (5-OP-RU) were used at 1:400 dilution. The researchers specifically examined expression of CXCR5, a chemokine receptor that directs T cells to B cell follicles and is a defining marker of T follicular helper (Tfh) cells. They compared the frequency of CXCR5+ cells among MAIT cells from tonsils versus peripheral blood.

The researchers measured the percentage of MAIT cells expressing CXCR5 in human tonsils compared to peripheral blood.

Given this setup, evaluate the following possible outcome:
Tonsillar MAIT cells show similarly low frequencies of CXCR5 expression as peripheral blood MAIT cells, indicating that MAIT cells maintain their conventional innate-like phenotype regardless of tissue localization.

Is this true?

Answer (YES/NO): NO